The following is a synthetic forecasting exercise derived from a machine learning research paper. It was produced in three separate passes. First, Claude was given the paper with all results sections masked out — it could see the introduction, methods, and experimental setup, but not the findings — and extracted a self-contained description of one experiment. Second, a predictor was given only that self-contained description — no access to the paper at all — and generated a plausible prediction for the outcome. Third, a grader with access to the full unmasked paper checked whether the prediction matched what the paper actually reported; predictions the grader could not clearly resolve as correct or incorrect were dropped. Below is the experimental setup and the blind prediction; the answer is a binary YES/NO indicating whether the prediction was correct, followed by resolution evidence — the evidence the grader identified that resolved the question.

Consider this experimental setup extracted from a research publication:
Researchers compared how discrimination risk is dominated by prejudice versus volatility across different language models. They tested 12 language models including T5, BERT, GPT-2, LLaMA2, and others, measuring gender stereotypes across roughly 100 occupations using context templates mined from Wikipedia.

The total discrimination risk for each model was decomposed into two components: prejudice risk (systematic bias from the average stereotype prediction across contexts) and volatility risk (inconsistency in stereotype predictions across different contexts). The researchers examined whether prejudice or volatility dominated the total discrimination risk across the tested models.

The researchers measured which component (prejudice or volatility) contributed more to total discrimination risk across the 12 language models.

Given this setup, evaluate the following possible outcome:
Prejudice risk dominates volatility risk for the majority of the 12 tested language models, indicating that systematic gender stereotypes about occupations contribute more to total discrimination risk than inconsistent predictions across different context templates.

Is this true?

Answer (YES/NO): YES